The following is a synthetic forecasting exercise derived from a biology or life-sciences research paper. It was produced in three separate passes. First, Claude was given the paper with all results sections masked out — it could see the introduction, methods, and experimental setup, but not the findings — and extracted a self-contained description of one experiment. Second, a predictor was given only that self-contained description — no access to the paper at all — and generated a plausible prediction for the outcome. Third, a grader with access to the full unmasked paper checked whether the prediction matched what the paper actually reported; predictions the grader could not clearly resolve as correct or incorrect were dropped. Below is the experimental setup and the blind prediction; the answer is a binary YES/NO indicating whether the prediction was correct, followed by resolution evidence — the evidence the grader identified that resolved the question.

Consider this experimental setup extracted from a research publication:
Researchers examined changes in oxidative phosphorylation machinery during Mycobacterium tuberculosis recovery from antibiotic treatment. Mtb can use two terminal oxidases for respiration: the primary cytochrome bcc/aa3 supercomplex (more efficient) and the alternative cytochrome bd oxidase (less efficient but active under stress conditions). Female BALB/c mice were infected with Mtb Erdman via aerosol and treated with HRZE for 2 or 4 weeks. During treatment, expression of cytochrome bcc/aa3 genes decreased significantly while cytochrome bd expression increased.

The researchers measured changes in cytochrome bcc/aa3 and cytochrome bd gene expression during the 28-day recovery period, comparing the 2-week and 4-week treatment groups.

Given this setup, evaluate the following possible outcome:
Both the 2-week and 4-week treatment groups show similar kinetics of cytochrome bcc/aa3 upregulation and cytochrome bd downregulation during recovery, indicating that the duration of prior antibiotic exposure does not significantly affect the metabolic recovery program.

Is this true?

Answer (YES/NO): NO